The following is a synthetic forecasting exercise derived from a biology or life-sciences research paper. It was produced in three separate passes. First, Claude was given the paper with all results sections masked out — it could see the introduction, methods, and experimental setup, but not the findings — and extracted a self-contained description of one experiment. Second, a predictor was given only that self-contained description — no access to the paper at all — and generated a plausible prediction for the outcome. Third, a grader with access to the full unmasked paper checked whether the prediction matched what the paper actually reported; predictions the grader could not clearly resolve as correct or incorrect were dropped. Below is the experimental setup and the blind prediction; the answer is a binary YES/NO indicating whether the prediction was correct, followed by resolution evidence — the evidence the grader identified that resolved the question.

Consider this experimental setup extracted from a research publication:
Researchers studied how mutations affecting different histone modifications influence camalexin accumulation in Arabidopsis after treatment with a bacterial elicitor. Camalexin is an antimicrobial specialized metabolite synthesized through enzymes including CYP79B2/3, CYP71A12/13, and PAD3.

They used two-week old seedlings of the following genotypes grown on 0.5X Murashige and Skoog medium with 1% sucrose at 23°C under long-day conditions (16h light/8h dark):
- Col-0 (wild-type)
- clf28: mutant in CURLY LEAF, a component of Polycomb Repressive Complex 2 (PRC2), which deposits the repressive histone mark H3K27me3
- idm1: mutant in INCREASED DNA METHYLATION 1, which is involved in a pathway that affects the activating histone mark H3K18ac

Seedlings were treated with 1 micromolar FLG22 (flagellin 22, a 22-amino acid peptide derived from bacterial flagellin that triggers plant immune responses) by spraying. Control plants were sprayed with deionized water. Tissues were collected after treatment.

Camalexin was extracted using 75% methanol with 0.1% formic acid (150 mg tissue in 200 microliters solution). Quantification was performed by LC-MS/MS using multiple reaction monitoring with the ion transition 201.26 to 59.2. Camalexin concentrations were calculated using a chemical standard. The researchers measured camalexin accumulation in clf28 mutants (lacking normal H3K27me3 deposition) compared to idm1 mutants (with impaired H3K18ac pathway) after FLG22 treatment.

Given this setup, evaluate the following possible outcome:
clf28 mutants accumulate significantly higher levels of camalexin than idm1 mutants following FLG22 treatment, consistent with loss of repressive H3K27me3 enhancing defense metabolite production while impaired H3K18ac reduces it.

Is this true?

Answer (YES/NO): YES